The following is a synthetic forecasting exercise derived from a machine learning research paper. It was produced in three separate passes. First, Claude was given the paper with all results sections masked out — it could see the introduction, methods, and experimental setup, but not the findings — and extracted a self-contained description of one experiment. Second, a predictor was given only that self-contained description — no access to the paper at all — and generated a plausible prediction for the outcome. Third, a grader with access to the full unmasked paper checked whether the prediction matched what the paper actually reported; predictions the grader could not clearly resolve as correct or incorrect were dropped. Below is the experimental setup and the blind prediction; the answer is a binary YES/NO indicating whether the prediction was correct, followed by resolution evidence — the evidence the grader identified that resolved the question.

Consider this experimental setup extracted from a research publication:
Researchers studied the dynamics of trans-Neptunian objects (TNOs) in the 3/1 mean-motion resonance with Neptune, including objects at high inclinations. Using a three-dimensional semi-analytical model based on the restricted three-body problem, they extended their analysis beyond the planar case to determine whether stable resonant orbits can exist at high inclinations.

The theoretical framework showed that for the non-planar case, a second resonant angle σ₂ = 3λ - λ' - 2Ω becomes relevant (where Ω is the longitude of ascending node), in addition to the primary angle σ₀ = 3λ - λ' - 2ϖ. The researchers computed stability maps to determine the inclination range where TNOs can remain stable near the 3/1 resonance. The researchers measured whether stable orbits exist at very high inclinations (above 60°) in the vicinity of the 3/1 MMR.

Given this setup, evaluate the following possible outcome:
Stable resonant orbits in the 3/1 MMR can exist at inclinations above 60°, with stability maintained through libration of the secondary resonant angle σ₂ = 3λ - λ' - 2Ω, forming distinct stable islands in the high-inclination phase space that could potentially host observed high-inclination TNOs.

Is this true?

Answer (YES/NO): NO